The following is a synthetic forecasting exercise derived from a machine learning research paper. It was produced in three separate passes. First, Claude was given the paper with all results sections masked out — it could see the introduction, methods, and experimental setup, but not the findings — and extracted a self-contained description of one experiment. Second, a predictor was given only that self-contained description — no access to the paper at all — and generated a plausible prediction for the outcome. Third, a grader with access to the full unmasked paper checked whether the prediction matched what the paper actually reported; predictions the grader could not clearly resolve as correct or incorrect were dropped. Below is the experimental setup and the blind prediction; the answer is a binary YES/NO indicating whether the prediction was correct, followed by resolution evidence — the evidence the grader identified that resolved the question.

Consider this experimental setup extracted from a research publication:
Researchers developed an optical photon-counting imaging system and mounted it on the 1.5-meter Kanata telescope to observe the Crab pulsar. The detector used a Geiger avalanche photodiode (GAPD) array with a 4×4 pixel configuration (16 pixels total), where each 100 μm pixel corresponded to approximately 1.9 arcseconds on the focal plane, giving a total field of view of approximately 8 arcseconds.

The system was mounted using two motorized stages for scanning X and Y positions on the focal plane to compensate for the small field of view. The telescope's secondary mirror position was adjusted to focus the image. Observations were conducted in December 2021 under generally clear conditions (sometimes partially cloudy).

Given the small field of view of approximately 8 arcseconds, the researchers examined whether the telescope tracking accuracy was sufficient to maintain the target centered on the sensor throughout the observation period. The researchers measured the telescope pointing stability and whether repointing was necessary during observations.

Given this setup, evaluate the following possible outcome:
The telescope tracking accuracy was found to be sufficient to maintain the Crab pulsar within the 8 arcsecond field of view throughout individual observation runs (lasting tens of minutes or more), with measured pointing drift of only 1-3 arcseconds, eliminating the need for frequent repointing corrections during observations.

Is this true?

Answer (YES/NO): NO